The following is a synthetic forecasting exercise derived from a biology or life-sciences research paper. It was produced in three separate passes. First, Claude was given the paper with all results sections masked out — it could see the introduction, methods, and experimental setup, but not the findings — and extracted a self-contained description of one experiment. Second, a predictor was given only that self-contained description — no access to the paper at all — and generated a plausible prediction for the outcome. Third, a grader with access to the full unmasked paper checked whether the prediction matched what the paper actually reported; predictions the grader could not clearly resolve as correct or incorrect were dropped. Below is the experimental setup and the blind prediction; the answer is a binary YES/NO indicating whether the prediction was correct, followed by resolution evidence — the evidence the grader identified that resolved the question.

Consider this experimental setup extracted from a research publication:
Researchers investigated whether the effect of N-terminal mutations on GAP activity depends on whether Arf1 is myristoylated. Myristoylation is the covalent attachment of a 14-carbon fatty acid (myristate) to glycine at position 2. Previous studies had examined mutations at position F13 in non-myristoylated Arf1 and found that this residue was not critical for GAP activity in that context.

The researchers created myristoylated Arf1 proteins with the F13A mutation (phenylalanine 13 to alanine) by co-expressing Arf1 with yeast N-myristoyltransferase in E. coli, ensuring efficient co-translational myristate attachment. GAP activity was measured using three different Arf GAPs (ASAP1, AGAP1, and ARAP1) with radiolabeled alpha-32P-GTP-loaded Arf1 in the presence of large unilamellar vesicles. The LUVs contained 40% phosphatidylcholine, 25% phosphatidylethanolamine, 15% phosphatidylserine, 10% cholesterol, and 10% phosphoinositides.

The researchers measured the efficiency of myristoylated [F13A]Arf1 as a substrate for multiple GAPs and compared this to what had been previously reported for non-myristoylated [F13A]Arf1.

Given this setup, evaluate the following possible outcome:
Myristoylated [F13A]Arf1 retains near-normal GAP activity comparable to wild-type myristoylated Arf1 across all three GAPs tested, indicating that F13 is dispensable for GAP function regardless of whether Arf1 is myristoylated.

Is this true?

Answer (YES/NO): NO